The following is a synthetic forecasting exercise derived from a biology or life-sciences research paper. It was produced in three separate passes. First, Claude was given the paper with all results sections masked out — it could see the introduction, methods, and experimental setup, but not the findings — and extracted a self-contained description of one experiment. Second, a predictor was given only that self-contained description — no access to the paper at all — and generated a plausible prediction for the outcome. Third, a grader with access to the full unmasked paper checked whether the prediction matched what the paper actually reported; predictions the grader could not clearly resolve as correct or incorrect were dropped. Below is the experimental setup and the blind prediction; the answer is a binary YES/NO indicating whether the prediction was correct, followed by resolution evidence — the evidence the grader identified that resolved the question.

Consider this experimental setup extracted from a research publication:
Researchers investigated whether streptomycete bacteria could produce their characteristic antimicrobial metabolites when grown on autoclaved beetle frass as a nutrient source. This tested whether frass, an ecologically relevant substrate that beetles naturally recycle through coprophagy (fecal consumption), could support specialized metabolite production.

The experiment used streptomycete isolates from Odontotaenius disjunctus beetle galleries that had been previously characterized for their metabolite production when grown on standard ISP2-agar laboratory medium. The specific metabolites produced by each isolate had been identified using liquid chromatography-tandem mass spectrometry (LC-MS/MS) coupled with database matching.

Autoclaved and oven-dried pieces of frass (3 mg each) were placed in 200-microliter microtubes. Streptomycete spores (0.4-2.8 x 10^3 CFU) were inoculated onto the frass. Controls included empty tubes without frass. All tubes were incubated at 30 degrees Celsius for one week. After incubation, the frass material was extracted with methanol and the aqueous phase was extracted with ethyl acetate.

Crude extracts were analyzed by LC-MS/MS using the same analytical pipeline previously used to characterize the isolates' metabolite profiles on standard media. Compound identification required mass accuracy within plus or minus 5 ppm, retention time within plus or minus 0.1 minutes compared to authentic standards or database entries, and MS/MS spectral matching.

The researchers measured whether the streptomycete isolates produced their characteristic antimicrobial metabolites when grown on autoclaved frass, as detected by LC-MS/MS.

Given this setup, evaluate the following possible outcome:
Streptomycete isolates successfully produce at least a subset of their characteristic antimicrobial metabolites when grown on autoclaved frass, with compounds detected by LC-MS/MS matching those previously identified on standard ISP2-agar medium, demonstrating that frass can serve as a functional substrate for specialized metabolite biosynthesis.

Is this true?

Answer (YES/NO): YES